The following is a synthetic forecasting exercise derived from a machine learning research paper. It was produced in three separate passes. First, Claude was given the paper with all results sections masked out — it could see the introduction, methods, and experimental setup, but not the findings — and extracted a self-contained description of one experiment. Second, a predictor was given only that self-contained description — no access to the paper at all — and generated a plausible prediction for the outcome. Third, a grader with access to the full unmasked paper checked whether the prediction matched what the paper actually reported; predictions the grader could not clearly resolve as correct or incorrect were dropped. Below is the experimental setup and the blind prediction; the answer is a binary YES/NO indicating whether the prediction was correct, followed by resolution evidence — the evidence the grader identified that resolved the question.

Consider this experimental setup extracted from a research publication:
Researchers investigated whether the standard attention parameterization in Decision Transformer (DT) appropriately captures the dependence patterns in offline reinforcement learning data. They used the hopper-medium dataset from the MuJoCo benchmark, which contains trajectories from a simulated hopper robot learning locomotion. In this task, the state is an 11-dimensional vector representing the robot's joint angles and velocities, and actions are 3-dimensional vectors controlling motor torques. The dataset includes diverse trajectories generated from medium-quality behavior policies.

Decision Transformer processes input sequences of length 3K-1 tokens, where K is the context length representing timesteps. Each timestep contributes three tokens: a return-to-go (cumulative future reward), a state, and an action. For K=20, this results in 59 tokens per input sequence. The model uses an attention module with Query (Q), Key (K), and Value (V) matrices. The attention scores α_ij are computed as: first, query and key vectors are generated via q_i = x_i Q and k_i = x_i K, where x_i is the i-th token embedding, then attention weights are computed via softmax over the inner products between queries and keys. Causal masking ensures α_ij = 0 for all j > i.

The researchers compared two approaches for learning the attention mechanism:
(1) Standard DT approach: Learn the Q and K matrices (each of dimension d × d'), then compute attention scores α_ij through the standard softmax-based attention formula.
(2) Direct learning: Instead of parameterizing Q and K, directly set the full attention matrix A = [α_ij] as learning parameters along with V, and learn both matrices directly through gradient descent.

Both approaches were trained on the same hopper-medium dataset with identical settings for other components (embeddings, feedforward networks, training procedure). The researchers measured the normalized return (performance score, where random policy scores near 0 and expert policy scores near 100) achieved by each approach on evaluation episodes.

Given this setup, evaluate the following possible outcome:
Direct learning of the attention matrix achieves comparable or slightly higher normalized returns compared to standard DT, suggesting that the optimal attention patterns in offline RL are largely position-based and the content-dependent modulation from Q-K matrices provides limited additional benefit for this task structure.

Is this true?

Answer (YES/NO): NO